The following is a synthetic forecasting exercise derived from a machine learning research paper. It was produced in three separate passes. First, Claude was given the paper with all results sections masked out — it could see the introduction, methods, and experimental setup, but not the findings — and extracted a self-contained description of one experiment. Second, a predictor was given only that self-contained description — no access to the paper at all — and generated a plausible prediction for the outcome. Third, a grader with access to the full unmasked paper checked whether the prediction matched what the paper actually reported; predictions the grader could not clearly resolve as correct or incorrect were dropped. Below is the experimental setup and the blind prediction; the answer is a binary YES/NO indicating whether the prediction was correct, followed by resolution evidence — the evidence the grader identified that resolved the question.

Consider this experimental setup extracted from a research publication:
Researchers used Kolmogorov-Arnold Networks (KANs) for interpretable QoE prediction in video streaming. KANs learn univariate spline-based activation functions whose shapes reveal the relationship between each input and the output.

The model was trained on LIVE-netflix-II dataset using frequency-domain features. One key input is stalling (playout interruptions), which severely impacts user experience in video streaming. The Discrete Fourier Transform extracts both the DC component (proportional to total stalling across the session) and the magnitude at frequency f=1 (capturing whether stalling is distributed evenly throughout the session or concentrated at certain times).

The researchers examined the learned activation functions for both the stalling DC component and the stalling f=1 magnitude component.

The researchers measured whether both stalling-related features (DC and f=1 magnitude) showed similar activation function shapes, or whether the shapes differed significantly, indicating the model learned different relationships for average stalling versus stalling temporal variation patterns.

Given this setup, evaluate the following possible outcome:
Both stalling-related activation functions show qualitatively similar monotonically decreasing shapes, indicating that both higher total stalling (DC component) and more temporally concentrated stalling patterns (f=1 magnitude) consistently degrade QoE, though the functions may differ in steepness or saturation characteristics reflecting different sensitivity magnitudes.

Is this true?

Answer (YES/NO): NO